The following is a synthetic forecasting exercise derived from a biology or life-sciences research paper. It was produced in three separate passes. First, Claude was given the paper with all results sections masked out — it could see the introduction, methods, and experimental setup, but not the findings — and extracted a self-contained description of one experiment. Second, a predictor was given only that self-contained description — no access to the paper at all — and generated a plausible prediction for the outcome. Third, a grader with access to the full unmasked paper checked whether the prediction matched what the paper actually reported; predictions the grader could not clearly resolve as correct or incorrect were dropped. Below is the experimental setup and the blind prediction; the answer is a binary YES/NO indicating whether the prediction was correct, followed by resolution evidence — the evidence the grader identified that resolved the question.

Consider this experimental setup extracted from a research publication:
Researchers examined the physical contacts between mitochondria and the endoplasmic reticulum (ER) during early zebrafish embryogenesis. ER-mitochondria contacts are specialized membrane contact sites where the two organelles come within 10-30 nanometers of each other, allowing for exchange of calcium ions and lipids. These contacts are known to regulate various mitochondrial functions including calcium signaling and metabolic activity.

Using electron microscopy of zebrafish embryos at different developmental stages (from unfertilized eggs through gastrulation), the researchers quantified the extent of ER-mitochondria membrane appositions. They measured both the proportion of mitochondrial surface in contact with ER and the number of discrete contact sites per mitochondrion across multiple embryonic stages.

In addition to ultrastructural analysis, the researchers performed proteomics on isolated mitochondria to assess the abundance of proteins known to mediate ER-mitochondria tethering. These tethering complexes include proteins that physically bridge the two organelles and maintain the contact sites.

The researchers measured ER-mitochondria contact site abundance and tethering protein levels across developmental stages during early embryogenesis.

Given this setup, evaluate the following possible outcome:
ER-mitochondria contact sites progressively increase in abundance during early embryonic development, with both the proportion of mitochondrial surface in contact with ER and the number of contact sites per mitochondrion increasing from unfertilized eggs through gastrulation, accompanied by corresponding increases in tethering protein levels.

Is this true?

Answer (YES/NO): NO